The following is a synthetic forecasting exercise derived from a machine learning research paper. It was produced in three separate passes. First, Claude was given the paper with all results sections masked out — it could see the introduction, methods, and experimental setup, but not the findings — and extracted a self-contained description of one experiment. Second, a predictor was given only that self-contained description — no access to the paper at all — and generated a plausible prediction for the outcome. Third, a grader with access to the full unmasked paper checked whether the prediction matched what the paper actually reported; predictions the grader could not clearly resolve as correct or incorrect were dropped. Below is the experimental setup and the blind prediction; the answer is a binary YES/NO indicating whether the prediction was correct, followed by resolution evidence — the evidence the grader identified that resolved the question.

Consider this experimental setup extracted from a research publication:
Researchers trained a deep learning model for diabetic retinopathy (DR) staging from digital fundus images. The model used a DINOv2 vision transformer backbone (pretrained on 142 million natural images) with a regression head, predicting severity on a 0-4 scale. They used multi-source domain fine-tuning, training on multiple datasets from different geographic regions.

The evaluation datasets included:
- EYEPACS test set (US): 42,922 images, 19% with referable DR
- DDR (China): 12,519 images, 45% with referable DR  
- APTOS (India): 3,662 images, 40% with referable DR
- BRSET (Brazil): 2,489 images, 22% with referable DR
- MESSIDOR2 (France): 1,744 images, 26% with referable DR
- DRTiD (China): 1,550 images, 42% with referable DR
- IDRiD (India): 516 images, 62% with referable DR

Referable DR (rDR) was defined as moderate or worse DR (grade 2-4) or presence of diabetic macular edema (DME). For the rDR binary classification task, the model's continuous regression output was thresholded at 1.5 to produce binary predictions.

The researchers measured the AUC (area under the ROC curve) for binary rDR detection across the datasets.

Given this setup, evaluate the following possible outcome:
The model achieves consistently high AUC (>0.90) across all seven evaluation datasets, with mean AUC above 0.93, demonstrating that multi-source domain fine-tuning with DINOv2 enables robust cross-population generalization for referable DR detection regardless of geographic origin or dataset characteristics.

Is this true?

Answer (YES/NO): YES